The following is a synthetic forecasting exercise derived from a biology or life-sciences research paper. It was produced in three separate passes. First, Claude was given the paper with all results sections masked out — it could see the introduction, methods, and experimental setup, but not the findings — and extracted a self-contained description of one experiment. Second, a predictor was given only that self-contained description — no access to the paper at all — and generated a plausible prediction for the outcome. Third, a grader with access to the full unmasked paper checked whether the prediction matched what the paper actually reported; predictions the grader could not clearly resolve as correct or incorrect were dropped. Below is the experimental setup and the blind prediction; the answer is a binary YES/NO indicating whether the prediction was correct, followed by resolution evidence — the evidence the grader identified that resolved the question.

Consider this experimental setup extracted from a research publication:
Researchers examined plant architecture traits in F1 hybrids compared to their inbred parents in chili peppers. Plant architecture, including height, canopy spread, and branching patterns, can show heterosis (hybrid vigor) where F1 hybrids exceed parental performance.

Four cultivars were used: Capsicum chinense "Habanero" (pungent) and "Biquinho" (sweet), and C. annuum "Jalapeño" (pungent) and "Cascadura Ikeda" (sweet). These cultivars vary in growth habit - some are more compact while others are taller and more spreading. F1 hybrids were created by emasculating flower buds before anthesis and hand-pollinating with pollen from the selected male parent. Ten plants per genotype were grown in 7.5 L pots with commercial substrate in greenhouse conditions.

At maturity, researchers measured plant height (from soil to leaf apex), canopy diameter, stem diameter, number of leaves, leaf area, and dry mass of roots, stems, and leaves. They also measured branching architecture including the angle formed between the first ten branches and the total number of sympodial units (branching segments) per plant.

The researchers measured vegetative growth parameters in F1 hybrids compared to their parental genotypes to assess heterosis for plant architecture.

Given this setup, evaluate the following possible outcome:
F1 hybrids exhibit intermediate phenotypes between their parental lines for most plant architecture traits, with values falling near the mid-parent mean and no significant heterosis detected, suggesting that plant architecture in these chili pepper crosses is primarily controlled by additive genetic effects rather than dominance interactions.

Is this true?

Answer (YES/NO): NO